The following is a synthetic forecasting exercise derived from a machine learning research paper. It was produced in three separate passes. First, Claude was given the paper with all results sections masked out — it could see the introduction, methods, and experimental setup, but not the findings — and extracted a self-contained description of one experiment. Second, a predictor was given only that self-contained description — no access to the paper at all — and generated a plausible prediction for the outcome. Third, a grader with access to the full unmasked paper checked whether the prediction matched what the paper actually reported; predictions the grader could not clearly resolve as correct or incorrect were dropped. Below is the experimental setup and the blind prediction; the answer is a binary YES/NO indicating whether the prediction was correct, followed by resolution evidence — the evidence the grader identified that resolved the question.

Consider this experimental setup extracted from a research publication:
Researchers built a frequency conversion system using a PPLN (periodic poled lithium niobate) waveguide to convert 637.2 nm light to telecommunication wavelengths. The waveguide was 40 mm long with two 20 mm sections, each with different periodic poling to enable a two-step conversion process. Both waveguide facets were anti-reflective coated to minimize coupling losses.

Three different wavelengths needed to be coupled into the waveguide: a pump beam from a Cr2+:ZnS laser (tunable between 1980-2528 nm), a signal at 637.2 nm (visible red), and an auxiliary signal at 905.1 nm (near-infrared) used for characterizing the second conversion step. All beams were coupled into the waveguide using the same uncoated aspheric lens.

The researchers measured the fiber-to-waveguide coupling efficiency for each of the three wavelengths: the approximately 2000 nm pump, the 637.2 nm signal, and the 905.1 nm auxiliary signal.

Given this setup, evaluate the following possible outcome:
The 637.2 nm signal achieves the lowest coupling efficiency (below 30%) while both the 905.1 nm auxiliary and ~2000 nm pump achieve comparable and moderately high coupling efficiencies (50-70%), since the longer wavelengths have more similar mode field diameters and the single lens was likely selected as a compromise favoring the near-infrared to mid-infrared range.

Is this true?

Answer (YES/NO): NO